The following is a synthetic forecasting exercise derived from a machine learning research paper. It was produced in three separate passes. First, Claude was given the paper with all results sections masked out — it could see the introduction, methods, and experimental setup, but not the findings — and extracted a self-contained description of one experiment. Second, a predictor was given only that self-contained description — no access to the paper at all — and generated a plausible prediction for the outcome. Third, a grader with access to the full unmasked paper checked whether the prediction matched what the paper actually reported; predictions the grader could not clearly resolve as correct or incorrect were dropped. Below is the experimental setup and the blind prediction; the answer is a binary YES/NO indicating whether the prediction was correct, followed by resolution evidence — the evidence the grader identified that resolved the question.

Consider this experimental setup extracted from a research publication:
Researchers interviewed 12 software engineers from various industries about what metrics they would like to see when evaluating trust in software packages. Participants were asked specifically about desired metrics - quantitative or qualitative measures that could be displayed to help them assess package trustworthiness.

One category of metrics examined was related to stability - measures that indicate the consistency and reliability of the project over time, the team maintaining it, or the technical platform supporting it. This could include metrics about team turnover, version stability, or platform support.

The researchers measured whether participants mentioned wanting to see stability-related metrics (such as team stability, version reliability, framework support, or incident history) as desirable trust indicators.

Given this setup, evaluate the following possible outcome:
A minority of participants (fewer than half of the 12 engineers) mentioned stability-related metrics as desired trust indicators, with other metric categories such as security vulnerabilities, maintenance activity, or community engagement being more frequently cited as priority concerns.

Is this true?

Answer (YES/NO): YES